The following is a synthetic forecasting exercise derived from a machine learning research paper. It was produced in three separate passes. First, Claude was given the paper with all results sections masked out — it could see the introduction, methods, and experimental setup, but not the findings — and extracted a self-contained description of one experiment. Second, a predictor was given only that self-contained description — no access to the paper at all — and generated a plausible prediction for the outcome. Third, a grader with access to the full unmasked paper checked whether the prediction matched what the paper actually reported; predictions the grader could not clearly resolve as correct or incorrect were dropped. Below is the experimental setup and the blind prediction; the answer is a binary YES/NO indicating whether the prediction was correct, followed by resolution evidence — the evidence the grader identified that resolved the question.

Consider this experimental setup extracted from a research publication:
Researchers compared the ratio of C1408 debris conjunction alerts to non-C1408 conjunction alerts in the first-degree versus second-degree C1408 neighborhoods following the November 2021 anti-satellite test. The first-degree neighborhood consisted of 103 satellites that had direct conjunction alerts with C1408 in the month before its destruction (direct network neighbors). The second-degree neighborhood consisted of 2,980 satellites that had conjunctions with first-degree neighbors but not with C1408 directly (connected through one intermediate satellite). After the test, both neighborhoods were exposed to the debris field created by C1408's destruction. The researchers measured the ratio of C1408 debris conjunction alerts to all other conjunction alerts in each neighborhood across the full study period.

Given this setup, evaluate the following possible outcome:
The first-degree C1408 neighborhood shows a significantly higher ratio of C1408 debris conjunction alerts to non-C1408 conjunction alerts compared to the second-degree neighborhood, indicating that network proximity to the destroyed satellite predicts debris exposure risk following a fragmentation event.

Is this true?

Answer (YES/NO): YES